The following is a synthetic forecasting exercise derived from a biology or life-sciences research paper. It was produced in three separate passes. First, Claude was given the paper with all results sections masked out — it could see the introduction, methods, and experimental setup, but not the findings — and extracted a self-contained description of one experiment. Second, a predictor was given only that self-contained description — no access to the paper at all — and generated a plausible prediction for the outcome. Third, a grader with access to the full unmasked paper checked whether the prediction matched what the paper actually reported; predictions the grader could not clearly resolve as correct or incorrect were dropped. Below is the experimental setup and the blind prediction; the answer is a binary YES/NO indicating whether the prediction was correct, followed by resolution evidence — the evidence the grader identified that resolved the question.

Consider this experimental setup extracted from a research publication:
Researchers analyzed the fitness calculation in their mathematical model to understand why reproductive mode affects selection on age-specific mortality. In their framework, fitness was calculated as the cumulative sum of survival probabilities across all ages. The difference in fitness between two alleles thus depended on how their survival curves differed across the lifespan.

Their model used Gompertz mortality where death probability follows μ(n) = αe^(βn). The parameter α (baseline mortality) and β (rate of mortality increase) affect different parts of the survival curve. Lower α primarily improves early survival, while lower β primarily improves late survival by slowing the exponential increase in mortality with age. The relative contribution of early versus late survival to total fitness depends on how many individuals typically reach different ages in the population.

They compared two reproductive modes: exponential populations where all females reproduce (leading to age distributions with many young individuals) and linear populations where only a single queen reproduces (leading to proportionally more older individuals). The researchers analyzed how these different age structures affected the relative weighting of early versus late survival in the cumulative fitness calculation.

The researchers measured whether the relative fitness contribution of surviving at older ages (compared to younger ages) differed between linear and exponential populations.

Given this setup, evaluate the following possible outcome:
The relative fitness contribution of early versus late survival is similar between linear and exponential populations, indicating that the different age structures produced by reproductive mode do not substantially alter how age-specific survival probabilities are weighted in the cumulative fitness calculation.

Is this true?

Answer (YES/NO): NO